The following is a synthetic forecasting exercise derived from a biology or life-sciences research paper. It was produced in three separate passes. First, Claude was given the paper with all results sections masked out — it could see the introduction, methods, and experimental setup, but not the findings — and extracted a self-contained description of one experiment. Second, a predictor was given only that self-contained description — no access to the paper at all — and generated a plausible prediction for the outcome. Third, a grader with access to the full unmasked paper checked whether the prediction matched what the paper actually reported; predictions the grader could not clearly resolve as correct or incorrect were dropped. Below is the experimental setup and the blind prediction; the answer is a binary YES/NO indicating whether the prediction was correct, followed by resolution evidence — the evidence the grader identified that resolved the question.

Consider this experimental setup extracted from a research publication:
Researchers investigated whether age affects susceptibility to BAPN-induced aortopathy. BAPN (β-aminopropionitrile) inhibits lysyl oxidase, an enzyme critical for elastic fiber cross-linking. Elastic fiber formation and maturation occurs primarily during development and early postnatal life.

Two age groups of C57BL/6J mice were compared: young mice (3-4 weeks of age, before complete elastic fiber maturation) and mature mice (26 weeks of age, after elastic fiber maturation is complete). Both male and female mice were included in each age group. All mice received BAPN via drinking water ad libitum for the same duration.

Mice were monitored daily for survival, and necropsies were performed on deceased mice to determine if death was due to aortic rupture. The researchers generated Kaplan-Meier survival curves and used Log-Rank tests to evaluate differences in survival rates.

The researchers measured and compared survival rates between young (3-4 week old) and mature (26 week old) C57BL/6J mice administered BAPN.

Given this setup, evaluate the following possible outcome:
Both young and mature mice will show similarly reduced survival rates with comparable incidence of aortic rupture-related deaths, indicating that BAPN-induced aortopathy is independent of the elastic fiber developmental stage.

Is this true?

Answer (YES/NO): NO